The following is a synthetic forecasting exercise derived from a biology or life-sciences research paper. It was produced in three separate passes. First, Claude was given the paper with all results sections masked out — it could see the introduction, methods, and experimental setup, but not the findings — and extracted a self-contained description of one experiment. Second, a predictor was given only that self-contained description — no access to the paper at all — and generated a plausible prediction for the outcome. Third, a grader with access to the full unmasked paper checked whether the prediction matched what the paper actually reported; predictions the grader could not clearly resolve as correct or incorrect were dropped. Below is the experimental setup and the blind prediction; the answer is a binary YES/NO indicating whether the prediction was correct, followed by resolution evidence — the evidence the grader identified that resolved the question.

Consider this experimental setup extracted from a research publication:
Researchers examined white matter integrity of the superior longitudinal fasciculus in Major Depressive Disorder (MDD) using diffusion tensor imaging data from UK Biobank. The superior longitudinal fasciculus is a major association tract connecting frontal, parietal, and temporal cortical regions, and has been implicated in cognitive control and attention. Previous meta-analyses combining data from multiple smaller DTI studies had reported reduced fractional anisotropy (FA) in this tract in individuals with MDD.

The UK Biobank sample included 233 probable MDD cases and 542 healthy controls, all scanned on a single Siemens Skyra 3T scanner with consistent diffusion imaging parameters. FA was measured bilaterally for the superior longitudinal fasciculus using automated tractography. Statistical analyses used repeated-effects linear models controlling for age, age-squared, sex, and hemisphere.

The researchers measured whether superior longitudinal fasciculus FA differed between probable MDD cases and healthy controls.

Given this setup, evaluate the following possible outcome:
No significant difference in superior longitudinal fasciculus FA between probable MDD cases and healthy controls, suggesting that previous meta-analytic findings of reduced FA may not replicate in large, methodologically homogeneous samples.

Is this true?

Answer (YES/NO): NO